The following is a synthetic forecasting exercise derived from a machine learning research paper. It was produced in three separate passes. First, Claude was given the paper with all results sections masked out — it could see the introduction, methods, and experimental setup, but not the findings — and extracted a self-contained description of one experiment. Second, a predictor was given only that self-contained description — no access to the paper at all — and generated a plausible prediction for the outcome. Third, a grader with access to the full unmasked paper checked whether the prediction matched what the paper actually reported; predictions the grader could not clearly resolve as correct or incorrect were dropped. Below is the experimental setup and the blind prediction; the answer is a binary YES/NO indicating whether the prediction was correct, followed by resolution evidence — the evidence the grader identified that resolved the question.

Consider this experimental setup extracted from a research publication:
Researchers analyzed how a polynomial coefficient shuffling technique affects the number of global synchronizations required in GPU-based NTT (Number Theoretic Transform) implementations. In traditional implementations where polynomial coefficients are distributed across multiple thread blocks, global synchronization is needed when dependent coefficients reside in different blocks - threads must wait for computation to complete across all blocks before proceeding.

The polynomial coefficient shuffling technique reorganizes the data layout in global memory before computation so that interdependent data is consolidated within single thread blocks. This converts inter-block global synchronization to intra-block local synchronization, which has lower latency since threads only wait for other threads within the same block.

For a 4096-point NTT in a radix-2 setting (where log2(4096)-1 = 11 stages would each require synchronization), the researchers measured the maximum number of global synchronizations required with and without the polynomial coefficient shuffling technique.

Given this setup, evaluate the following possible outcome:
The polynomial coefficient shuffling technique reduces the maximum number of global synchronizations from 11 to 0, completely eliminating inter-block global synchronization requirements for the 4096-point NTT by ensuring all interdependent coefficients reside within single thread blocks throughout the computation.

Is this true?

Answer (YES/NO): NO